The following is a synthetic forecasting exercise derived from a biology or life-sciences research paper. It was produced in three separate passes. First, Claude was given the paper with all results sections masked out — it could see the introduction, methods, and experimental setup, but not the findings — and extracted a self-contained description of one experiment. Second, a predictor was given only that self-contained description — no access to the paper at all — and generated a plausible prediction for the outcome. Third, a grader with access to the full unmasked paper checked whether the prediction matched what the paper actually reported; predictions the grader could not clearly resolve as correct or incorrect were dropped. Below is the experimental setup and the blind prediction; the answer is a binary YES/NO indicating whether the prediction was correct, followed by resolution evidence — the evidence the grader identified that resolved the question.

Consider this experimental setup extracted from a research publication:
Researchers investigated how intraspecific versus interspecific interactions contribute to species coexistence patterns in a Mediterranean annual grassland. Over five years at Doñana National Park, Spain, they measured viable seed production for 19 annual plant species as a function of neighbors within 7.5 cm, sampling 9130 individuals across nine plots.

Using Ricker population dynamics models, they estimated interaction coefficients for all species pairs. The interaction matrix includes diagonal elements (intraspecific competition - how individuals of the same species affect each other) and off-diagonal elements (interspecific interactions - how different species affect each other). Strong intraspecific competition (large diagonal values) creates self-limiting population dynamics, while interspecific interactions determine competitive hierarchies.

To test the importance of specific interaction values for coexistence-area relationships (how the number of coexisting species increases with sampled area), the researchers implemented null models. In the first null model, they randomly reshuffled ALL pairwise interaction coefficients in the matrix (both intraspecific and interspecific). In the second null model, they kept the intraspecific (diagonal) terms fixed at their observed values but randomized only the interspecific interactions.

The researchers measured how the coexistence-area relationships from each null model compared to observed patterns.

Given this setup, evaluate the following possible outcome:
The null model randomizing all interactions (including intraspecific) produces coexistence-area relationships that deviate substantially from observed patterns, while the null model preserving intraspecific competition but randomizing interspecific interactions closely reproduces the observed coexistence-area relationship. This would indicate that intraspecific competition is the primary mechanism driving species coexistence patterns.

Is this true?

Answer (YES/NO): NO